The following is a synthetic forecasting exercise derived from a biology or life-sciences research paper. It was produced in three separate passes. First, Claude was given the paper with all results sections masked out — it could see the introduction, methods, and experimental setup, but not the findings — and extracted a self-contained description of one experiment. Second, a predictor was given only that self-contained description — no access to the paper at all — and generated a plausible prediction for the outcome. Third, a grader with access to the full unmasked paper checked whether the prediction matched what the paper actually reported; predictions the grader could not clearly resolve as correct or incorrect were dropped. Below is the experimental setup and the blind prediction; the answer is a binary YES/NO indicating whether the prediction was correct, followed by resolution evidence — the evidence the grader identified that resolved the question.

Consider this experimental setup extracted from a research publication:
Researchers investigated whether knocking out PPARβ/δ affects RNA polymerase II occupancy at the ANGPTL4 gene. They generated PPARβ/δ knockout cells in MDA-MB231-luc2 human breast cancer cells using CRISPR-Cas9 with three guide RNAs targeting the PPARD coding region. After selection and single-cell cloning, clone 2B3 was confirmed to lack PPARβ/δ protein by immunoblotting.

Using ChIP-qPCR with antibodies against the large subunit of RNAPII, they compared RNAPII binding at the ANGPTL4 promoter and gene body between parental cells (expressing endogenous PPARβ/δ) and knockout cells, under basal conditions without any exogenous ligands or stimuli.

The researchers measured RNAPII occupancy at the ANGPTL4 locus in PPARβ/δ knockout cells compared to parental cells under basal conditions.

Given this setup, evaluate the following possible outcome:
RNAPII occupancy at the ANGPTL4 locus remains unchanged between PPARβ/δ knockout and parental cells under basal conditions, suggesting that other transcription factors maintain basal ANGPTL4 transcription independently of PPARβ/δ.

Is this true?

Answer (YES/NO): NO